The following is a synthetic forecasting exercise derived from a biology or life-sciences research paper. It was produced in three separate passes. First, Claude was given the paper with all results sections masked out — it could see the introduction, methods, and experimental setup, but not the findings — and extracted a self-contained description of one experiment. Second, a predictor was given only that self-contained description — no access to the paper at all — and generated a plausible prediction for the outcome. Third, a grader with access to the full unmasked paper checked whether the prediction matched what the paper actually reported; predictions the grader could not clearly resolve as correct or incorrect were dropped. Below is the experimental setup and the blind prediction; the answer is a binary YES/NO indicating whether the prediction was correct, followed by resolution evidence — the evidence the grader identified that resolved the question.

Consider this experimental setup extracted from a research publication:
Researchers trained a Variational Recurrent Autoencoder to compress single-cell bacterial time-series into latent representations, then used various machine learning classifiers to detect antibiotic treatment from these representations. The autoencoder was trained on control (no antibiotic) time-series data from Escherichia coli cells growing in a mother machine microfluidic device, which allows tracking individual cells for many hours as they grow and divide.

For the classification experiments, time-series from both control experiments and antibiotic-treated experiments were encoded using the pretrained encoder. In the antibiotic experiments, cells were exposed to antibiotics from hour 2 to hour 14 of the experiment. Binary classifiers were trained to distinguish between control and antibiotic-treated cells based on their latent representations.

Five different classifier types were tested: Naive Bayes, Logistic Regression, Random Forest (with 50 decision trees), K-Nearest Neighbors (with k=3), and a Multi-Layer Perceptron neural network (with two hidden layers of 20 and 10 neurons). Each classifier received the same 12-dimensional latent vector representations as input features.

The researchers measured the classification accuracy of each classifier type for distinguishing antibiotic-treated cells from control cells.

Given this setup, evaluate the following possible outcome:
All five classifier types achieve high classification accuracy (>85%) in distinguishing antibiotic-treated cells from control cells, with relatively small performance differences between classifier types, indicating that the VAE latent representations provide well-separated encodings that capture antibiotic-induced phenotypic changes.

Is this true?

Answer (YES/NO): NO